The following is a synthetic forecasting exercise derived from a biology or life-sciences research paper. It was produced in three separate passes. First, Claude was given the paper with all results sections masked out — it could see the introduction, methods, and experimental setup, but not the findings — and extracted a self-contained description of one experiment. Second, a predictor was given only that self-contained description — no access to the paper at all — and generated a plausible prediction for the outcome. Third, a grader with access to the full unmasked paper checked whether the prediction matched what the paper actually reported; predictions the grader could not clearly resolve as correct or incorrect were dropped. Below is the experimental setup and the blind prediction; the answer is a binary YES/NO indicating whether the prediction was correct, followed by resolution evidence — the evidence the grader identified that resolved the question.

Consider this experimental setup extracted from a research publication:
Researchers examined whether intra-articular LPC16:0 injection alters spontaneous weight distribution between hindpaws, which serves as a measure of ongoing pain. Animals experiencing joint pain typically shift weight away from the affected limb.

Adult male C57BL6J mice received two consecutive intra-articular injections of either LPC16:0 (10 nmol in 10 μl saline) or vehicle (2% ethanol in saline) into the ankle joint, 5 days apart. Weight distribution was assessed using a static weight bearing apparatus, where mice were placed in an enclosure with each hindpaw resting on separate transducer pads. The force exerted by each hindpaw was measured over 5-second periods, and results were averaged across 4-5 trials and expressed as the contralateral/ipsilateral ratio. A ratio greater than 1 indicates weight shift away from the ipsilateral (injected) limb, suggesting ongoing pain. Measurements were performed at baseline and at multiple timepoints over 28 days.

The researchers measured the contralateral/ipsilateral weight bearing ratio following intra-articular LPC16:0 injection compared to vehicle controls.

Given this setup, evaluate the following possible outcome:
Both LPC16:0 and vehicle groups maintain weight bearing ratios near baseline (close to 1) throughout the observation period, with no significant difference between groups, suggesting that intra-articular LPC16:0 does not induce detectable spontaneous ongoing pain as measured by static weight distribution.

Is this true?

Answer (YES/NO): NO